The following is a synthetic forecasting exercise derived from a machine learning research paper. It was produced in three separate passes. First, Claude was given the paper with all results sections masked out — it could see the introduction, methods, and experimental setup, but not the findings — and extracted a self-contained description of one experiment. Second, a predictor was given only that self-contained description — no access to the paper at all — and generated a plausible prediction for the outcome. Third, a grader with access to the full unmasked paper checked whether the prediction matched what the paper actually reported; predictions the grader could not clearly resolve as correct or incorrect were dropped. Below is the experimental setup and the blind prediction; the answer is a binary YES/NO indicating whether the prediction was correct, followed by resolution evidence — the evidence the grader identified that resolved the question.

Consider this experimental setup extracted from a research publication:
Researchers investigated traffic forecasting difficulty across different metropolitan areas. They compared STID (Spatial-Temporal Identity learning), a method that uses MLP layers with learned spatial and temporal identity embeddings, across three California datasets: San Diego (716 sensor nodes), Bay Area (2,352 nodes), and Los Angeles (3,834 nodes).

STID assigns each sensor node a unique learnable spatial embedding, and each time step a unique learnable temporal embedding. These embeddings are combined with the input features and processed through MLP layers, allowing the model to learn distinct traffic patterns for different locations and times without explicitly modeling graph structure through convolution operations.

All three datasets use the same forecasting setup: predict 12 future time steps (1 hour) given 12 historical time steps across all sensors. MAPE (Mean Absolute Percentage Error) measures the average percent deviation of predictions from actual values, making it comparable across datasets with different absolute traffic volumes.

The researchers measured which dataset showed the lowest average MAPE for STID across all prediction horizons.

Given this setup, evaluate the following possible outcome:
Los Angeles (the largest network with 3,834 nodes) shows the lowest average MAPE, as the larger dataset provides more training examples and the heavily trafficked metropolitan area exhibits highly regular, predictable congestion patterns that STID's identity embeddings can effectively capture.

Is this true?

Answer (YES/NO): NO